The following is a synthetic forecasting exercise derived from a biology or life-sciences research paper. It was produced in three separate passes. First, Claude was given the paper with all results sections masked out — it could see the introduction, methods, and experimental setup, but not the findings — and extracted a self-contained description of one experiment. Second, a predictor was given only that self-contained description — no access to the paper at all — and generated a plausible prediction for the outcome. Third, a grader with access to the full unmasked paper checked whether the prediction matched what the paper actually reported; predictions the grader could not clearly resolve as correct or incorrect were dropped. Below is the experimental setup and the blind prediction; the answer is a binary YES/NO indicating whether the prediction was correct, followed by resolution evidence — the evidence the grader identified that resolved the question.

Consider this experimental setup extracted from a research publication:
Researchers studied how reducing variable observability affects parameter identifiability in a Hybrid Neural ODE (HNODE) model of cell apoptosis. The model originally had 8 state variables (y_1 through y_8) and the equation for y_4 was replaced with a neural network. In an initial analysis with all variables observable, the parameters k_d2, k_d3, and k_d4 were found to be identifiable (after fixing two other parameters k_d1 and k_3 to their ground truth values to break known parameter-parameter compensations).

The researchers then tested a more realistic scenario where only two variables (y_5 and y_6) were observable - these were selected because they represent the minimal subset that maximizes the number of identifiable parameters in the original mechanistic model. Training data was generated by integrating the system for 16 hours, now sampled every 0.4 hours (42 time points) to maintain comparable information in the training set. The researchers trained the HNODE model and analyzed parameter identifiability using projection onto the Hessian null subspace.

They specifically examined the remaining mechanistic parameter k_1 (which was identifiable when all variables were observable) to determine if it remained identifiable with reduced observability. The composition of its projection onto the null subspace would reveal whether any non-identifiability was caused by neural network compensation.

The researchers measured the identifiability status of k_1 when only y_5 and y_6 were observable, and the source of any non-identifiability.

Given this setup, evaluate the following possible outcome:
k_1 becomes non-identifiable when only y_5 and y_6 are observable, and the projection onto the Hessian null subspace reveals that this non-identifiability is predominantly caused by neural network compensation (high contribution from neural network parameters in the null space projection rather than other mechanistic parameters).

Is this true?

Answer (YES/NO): YES